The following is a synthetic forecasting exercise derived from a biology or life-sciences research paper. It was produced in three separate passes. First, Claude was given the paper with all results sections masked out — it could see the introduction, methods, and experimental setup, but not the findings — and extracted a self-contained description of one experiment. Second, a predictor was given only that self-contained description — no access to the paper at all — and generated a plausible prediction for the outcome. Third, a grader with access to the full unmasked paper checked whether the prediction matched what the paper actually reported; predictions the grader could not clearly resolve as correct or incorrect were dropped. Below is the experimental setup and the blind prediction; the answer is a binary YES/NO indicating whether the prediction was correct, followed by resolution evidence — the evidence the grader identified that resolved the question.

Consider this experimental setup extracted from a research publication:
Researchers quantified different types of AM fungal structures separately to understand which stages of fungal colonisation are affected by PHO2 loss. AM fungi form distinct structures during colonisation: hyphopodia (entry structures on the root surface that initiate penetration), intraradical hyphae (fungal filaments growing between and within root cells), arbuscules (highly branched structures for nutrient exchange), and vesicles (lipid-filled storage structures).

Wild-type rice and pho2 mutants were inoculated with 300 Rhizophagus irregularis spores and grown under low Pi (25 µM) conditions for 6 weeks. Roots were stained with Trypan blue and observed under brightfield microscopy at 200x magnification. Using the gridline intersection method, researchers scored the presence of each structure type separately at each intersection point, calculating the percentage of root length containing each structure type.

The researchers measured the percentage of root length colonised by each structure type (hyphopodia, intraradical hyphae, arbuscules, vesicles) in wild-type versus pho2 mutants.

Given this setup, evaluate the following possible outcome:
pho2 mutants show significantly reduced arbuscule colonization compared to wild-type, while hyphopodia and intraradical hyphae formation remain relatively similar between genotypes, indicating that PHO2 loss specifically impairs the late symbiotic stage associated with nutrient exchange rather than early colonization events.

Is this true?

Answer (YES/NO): NO